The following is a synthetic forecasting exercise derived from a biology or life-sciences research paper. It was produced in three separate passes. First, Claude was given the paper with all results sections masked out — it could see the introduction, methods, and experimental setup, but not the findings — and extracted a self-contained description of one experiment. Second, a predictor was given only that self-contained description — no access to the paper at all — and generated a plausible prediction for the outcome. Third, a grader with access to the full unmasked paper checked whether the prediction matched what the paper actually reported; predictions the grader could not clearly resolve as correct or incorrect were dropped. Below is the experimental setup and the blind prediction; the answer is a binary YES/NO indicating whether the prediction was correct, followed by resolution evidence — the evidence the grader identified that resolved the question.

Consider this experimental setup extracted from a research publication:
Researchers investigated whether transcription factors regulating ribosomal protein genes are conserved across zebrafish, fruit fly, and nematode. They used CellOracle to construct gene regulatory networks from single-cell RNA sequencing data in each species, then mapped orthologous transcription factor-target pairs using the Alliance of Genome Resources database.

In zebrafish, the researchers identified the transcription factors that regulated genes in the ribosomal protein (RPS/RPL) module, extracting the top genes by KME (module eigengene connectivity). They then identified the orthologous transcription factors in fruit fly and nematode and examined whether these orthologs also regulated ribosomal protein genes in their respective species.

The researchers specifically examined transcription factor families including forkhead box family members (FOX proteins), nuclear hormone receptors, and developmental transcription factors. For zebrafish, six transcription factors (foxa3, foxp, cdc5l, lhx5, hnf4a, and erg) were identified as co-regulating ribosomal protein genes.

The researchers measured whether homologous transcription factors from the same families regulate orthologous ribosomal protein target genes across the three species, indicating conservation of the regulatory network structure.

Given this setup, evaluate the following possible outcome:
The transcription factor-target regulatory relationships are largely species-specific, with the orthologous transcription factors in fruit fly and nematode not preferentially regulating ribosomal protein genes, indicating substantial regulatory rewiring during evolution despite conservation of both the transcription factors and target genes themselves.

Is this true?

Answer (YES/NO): NO